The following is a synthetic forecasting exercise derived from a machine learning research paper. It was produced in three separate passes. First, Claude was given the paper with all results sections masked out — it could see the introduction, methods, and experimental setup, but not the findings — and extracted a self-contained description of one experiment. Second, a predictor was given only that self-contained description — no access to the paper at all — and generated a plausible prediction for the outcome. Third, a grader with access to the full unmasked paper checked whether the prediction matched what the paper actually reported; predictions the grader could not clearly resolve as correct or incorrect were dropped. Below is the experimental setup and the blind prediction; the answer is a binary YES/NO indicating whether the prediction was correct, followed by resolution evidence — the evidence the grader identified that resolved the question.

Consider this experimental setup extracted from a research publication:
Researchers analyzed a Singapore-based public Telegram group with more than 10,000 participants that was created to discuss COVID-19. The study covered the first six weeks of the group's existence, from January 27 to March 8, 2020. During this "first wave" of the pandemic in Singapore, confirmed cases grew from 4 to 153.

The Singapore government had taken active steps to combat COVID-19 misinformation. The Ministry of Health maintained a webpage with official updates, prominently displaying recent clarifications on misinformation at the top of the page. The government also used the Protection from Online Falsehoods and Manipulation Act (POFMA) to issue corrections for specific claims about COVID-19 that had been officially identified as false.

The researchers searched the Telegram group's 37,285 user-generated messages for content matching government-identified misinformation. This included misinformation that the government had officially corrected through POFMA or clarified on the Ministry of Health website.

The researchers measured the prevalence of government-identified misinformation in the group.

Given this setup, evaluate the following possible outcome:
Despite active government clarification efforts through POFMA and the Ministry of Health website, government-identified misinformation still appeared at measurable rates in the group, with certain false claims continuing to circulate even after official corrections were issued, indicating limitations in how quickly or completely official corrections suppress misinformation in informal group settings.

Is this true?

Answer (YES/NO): NO